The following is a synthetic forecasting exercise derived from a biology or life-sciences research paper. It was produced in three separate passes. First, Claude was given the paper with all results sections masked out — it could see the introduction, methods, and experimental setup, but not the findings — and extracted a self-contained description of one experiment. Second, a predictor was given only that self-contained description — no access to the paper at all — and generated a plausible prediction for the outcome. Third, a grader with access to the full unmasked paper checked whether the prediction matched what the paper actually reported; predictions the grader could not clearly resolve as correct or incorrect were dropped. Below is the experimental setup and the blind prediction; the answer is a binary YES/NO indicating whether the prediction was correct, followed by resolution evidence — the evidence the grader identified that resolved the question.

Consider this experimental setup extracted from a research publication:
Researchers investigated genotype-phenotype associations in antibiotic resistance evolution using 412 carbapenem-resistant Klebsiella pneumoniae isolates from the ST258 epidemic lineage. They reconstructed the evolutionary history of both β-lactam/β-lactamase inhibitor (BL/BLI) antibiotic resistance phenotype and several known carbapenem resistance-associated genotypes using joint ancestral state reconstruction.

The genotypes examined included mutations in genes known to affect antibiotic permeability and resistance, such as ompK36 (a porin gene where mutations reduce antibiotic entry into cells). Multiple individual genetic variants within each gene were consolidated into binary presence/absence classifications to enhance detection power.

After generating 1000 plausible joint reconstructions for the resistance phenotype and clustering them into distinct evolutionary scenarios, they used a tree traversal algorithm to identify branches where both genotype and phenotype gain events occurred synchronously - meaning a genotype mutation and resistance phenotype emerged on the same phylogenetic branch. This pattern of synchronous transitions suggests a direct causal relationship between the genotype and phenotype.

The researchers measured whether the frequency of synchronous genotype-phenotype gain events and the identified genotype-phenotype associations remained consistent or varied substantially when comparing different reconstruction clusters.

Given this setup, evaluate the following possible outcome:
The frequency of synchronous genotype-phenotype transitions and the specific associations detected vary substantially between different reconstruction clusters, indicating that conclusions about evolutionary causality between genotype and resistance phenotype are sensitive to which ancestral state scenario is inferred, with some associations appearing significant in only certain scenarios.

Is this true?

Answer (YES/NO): YES